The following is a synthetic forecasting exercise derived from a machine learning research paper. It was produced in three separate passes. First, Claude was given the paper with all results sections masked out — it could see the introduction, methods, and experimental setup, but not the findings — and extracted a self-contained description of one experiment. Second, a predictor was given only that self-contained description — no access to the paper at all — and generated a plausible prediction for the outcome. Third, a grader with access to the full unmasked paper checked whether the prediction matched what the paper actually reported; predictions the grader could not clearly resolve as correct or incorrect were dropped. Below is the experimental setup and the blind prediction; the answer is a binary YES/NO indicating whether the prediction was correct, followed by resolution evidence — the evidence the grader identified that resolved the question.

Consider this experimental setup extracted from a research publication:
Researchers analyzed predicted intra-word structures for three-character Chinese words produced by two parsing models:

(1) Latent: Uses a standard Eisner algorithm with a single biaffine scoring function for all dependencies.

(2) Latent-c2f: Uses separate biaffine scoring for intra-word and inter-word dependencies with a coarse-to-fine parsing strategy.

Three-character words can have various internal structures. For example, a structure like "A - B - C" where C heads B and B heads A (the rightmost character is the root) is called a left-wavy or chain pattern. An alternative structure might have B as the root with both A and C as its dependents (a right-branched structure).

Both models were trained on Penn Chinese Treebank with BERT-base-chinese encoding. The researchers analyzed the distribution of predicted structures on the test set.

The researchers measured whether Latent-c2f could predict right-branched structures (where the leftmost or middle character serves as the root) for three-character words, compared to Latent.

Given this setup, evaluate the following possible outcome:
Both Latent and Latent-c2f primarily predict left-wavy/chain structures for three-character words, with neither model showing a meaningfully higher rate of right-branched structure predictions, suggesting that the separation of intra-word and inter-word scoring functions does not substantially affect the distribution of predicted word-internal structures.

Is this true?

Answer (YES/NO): NO